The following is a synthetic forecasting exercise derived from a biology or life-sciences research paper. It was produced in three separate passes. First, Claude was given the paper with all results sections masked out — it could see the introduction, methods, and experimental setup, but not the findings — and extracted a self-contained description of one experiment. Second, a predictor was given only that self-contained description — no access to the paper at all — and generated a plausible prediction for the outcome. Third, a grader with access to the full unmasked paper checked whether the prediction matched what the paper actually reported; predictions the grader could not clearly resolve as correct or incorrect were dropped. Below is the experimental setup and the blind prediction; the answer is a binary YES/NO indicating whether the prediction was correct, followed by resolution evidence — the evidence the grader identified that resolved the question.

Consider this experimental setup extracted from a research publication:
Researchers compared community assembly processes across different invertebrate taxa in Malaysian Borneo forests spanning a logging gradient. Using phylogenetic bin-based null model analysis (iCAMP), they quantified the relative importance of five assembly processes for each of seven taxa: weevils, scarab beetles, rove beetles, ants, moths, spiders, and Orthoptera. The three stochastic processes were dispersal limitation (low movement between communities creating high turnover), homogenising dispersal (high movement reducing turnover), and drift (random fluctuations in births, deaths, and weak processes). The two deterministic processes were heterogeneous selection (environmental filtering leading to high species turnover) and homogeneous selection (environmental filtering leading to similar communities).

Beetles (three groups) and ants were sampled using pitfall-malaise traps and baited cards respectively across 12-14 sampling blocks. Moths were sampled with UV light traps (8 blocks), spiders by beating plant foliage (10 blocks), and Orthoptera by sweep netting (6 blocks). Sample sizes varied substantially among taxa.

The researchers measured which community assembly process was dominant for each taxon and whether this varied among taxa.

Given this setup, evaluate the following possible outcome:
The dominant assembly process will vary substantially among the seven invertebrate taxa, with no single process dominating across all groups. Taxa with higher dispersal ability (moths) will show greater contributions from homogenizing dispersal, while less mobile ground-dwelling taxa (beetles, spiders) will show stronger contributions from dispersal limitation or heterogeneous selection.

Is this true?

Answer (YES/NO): NO